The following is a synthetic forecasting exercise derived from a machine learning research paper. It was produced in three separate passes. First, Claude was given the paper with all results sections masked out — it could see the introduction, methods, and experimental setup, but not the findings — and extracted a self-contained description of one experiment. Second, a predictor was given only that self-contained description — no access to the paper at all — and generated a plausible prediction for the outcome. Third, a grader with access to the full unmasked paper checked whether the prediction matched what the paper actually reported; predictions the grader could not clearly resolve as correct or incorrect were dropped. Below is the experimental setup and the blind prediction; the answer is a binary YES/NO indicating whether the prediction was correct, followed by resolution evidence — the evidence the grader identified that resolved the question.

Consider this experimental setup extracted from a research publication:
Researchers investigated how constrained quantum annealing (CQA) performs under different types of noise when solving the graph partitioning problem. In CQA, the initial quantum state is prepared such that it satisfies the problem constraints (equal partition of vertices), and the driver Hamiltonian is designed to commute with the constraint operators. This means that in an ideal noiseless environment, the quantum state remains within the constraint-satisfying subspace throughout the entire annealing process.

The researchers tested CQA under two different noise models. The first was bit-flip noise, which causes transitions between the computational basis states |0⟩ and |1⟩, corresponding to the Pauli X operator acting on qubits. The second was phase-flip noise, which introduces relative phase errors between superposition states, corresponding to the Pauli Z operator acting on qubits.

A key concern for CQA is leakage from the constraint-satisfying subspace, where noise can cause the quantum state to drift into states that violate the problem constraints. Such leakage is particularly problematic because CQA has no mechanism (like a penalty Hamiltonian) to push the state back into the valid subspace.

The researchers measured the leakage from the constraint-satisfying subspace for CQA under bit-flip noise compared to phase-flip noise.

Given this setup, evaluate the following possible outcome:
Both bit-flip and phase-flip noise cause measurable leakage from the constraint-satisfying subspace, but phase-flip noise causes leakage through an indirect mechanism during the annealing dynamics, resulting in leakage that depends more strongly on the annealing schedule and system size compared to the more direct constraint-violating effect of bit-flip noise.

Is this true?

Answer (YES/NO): NO